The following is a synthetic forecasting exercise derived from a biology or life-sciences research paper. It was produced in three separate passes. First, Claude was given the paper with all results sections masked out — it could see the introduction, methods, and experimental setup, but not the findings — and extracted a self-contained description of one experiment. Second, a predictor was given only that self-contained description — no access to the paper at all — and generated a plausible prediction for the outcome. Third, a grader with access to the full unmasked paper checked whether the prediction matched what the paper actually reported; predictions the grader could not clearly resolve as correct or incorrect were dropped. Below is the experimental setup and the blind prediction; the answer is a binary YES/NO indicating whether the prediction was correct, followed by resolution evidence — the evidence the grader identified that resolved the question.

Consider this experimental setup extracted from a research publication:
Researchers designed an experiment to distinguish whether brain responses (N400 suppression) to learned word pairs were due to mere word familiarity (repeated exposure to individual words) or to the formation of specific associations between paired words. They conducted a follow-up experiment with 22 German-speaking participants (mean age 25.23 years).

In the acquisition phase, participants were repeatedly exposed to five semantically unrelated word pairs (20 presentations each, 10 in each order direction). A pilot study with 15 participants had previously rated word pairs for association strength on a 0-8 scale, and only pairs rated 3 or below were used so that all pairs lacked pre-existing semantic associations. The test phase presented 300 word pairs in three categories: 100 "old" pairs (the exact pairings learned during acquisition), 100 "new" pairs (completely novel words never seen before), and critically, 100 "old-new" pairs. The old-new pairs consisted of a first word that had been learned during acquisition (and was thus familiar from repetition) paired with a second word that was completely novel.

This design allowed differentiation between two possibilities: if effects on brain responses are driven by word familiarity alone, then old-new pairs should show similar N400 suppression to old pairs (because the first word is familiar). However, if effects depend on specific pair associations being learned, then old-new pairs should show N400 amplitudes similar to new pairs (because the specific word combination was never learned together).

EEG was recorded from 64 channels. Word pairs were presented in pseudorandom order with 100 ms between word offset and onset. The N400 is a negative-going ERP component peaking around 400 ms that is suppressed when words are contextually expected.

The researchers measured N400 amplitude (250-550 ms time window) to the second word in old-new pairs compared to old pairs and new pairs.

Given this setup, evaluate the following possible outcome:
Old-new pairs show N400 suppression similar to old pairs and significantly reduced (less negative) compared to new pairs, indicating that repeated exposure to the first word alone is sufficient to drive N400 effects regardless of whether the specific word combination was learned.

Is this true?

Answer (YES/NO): NO